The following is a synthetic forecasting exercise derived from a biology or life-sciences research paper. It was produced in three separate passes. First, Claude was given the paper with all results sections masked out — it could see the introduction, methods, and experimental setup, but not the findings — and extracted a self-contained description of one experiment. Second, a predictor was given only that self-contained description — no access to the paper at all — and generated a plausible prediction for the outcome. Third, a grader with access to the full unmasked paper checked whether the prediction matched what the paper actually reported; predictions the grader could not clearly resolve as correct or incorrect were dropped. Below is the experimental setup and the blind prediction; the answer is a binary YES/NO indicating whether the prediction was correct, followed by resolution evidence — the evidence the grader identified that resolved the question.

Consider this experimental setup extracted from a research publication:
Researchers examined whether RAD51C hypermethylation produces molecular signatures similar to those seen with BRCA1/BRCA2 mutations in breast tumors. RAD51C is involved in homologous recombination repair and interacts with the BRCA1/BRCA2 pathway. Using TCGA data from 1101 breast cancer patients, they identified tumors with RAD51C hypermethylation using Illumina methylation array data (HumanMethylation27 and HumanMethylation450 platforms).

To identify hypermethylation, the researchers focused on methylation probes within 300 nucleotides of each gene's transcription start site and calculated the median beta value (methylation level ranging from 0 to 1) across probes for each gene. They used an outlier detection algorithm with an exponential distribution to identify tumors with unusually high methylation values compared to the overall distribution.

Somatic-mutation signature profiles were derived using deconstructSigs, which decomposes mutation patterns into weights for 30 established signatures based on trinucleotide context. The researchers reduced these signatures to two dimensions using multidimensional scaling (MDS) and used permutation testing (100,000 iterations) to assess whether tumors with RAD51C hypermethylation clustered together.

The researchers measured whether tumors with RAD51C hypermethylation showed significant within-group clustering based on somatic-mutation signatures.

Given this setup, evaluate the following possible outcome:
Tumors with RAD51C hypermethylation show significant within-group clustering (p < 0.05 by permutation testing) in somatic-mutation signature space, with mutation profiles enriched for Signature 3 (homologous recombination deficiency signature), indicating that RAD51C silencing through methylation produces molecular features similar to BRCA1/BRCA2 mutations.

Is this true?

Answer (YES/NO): NO